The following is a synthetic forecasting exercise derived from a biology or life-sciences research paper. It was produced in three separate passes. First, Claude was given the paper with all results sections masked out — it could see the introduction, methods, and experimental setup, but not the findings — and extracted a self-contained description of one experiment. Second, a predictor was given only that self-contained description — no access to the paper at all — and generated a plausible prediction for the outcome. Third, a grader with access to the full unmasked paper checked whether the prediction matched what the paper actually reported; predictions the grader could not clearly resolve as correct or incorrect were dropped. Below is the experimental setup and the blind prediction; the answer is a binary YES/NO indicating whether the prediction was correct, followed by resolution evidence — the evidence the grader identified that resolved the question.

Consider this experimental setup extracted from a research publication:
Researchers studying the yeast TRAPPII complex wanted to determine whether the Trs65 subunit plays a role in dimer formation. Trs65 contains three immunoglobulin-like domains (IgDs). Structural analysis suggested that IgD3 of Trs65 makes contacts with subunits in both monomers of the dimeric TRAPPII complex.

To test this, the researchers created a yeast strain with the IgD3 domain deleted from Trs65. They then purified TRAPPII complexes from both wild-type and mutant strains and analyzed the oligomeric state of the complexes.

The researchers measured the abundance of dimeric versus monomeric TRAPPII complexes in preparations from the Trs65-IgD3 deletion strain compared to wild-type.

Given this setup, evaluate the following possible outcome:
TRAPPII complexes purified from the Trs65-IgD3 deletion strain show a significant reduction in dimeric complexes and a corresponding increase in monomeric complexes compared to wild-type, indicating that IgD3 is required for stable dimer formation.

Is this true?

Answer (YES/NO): YES